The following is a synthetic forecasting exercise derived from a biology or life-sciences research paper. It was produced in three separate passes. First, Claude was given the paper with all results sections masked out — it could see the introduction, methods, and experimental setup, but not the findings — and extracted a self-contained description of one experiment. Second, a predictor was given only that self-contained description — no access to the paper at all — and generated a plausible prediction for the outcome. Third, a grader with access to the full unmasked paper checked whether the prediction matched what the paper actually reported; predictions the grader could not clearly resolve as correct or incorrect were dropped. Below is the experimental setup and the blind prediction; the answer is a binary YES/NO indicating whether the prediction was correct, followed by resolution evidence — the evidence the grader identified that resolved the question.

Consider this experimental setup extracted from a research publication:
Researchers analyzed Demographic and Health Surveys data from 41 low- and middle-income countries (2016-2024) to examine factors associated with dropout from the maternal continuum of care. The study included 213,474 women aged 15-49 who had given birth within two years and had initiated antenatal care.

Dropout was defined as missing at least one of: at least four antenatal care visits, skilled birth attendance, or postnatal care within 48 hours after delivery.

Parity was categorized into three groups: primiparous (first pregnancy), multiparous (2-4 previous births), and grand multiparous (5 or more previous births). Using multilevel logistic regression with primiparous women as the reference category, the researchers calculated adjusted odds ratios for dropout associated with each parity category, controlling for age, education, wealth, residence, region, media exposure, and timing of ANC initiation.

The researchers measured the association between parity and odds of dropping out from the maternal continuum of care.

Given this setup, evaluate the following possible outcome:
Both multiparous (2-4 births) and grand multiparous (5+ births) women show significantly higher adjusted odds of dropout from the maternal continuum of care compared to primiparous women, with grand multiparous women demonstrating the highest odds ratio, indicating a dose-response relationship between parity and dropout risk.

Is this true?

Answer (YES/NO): YES